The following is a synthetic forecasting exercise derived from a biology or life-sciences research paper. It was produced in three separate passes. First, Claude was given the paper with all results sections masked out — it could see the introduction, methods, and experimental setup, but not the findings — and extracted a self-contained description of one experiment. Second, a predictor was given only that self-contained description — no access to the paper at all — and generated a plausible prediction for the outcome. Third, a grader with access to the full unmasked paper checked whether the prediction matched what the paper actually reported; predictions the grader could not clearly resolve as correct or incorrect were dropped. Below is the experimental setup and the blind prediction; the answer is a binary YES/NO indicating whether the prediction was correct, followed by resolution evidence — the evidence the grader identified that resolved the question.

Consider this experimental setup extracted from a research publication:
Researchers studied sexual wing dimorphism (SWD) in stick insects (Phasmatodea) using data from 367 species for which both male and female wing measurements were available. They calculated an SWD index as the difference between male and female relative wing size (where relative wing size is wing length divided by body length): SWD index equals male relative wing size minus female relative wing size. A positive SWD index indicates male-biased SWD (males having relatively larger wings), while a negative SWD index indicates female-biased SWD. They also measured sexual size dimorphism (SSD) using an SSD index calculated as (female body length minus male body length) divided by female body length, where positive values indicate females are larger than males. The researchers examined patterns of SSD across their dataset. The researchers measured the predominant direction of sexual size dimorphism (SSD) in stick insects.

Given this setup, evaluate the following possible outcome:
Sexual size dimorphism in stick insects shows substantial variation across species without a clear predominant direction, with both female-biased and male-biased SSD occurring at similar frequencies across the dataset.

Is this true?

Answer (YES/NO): NO